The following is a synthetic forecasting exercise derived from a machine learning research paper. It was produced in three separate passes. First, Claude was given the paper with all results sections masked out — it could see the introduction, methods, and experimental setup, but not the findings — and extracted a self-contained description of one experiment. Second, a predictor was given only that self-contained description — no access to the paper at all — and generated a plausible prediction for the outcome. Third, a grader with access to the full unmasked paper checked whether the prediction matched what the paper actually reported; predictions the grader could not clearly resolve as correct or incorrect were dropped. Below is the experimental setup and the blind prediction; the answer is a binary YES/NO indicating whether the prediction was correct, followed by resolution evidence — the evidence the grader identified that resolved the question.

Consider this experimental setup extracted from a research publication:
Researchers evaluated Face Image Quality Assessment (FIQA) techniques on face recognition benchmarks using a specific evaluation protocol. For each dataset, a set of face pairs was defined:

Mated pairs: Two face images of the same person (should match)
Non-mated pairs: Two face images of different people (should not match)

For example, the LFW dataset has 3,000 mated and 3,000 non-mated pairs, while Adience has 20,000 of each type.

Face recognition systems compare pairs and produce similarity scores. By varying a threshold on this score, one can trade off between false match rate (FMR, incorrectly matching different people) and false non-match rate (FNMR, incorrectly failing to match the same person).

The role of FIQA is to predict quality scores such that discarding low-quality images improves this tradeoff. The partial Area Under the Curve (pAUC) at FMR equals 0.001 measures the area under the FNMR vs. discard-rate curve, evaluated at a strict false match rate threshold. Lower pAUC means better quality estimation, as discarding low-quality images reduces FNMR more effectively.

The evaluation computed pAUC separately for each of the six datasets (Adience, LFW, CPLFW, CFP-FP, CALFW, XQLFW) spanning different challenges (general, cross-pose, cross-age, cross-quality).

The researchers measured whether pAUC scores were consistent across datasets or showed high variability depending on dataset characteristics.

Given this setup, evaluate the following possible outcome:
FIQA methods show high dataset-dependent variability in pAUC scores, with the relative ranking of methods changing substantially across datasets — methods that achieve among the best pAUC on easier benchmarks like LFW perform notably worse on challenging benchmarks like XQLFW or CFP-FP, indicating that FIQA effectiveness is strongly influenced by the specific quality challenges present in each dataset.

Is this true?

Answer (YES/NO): NO